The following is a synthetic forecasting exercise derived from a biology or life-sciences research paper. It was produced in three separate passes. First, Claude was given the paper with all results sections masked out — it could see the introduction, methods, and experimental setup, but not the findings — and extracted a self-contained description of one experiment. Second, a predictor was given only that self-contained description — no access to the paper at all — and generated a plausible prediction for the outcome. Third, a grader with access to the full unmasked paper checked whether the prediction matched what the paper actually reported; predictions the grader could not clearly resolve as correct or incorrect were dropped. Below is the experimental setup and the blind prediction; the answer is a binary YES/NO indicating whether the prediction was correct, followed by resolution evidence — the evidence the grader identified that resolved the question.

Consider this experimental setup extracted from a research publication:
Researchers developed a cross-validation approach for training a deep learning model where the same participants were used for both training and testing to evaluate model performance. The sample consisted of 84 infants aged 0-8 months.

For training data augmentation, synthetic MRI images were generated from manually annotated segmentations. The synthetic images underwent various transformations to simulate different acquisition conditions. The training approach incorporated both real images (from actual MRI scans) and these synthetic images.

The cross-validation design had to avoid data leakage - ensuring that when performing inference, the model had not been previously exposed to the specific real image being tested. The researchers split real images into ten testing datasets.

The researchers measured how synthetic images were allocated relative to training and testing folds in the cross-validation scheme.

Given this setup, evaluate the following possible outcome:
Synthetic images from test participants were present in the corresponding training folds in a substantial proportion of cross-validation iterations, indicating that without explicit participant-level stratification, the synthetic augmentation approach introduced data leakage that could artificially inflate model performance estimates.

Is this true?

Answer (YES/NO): NO